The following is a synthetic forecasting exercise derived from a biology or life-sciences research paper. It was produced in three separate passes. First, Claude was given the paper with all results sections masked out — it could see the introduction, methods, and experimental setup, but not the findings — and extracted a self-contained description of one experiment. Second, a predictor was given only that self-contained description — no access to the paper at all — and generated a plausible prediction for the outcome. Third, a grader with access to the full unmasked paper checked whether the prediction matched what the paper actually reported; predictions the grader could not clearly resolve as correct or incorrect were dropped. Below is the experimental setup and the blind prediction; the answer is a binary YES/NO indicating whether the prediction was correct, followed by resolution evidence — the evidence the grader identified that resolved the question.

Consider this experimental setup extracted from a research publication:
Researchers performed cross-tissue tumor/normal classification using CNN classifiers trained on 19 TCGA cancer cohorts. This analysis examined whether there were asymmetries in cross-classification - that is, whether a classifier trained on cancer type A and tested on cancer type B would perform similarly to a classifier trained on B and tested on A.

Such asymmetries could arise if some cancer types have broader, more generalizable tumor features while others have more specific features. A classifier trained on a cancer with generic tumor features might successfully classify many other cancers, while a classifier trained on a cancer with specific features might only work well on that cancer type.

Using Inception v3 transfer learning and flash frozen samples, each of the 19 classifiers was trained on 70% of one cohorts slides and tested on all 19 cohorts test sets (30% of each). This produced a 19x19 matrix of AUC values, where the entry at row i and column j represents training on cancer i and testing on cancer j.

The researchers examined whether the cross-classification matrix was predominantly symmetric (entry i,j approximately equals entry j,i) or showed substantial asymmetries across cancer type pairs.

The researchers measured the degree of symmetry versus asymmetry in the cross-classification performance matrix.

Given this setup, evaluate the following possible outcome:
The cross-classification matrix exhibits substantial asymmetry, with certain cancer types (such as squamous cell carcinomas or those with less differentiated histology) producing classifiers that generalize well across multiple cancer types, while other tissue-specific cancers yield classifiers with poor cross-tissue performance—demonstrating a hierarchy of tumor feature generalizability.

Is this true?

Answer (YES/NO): NO